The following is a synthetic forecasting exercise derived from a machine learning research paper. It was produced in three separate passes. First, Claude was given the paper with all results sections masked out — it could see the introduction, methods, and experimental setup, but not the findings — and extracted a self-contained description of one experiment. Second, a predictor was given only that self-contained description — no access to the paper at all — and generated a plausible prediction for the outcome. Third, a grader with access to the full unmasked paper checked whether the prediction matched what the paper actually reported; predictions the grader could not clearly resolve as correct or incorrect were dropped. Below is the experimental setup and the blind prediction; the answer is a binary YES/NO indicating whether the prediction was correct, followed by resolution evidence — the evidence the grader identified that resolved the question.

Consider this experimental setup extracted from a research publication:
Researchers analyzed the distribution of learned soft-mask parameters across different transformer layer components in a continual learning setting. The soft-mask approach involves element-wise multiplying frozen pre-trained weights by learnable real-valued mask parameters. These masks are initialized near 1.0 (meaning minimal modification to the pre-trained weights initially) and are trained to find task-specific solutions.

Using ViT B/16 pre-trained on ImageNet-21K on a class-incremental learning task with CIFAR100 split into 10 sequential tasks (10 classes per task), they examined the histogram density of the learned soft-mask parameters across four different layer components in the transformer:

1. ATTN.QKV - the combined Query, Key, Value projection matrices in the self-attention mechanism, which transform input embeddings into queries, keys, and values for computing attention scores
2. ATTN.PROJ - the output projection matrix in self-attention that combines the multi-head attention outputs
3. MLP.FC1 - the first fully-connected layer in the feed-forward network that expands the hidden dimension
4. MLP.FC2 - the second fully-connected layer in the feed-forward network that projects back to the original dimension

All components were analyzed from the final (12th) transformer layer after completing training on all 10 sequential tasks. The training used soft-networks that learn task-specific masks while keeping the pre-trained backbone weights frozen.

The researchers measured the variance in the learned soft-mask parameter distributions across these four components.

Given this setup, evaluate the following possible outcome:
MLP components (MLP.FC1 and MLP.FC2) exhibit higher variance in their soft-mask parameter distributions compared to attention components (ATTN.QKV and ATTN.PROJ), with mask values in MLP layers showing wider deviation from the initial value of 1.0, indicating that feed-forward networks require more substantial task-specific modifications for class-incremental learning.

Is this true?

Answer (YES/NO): NO